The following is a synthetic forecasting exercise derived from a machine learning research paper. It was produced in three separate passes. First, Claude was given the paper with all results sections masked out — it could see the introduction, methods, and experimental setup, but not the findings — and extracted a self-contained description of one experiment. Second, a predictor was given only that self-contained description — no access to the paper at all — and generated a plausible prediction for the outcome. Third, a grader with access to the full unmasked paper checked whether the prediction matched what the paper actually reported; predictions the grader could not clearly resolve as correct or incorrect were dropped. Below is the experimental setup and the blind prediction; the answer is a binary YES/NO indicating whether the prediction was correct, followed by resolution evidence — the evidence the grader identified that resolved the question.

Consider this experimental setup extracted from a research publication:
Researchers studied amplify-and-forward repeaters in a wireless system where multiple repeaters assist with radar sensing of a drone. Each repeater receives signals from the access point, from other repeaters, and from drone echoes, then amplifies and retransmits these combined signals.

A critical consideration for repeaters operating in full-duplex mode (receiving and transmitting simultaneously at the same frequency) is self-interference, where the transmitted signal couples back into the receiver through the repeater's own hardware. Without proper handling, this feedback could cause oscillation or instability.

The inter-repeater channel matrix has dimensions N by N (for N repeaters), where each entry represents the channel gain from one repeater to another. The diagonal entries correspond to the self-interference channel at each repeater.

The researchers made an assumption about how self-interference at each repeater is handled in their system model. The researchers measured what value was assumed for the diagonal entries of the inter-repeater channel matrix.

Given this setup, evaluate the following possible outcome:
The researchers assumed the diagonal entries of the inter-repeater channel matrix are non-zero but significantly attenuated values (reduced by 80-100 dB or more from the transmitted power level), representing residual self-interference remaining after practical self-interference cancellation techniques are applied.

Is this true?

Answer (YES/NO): NO